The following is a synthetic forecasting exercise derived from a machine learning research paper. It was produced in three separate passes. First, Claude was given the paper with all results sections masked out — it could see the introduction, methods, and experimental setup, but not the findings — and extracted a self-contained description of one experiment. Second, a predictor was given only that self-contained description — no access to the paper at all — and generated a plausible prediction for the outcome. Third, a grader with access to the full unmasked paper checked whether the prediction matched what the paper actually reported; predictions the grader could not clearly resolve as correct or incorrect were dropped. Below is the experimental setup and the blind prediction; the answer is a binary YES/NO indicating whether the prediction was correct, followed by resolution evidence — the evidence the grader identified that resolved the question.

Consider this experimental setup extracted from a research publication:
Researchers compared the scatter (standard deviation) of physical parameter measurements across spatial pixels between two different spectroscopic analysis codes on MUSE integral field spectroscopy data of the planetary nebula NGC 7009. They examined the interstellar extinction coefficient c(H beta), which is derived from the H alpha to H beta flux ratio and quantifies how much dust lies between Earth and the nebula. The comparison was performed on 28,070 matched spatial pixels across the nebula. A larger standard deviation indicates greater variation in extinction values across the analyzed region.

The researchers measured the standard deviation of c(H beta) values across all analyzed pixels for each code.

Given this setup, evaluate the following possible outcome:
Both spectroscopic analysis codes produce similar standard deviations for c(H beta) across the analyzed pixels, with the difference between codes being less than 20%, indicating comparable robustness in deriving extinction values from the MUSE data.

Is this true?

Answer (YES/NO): NO